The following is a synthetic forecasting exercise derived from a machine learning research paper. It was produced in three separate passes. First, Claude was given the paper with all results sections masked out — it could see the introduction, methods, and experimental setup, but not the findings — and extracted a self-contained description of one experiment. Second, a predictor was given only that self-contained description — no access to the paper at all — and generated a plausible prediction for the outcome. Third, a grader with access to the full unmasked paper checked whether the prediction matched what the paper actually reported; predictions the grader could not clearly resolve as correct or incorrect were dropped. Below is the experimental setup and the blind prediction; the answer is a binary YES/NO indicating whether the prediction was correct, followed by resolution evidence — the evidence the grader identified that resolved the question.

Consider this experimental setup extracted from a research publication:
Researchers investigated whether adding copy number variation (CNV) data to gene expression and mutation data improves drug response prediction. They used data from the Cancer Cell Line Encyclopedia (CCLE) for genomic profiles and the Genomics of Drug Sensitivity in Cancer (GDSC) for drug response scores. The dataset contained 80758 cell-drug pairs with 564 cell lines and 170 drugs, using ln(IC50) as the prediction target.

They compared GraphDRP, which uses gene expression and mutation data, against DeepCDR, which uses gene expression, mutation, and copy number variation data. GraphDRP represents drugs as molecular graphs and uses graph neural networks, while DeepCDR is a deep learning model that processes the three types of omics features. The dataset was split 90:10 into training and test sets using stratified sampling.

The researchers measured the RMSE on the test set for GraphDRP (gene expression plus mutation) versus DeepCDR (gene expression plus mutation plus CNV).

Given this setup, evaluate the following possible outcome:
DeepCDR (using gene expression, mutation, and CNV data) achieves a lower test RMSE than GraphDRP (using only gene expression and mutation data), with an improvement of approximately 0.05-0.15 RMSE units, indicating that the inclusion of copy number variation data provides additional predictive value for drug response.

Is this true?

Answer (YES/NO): NO